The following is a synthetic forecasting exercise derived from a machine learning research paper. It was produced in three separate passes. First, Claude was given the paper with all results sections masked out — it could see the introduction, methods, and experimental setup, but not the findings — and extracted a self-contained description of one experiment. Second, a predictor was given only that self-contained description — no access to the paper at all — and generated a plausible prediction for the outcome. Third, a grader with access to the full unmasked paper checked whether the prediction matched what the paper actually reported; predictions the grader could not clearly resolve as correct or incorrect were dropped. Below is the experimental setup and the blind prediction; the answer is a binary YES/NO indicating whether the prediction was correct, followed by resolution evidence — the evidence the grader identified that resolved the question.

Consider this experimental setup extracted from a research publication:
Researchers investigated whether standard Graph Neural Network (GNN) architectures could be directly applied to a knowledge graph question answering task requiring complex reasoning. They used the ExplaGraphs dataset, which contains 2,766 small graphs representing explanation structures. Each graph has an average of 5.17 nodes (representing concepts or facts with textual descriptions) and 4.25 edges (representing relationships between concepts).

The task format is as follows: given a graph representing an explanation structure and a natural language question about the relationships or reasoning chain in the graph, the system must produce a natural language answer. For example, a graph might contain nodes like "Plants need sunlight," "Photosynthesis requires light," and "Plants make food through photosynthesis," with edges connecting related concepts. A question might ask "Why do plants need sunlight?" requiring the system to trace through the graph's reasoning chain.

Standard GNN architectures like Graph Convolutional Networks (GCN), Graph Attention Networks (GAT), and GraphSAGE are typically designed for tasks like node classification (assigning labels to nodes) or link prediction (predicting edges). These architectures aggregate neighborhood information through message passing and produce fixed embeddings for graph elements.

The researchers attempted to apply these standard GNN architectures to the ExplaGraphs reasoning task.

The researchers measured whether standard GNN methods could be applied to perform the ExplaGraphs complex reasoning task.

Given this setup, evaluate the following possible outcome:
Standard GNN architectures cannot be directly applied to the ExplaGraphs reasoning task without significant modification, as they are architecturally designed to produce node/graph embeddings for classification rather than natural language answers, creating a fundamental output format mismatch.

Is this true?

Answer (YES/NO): YES